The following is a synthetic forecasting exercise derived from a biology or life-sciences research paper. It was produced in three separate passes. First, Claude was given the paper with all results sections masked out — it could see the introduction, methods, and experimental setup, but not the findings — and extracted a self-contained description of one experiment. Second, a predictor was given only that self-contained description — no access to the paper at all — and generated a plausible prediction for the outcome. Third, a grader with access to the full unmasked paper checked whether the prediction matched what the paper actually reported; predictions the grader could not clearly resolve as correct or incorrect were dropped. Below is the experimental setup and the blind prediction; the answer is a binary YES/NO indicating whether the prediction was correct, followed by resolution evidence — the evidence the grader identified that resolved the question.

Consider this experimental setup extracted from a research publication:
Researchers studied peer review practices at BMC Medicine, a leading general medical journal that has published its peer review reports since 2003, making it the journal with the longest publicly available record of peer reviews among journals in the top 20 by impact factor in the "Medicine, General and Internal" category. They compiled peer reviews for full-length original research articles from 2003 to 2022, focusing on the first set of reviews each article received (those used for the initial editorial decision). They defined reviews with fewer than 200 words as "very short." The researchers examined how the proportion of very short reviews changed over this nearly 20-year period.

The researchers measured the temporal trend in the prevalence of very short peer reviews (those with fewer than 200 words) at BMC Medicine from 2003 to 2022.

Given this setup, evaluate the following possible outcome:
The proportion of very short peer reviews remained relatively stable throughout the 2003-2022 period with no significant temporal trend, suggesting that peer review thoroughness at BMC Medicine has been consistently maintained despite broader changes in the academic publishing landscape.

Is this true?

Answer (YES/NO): YES